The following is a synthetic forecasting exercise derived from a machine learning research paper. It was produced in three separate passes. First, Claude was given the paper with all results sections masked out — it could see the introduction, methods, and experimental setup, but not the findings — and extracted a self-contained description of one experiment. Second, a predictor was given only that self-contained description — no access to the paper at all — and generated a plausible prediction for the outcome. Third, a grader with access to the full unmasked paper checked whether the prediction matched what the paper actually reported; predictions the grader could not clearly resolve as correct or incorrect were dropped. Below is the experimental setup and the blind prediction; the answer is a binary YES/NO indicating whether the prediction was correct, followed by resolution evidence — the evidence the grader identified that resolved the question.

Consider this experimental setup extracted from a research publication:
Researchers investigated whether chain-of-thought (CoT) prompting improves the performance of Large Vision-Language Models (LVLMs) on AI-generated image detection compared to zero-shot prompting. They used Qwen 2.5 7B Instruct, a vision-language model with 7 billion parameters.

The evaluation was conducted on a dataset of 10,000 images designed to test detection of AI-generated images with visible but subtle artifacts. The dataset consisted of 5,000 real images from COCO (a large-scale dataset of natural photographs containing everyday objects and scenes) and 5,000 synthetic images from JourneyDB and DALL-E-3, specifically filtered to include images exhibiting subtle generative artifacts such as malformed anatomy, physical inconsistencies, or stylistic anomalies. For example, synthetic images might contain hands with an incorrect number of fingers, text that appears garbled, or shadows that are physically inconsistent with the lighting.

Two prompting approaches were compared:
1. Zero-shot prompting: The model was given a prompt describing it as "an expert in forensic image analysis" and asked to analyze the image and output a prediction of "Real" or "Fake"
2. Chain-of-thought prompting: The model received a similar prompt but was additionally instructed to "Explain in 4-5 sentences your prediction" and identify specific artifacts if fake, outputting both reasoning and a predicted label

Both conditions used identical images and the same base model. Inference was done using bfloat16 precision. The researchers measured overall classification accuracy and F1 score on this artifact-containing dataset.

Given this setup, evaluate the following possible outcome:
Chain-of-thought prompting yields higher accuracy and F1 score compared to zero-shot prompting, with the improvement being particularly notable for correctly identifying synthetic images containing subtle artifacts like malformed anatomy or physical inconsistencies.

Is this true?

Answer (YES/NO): NO